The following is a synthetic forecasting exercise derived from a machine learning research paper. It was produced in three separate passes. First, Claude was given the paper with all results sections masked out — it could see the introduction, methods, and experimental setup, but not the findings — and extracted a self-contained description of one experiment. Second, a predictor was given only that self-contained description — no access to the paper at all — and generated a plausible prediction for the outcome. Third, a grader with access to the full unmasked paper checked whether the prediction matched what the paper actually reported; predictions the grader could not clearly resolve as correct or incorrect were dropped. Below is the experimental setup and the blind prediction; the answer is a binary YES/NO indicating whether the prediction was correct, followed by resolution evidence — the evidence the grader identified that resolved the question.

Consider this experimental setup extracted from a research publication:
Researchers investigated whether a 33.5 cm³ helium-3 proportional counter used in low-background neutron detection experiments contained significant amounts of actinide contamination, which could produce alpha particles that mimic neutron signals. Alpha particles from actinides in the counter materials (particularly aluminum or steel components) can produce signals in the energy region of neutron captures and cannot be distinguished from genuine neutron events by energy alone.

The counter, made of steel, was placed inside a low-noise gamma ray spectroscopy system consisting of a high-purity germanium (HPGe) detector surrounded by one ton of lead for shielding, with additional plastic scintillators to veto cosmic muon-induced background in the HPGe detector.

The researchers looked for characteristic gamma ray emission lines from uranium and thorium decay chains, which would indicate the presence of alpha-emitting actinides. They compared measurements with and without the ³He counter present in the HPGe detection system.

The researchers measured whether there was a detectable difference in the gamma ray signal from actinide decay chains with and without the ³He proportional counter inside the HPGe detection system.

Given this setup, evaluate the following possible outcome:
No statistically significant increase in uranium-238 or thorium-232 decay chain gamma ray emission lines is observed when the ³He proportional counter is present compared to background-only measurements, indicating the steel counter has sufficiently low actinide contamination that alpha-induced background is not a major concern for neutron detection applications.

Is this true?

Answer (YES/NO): YES